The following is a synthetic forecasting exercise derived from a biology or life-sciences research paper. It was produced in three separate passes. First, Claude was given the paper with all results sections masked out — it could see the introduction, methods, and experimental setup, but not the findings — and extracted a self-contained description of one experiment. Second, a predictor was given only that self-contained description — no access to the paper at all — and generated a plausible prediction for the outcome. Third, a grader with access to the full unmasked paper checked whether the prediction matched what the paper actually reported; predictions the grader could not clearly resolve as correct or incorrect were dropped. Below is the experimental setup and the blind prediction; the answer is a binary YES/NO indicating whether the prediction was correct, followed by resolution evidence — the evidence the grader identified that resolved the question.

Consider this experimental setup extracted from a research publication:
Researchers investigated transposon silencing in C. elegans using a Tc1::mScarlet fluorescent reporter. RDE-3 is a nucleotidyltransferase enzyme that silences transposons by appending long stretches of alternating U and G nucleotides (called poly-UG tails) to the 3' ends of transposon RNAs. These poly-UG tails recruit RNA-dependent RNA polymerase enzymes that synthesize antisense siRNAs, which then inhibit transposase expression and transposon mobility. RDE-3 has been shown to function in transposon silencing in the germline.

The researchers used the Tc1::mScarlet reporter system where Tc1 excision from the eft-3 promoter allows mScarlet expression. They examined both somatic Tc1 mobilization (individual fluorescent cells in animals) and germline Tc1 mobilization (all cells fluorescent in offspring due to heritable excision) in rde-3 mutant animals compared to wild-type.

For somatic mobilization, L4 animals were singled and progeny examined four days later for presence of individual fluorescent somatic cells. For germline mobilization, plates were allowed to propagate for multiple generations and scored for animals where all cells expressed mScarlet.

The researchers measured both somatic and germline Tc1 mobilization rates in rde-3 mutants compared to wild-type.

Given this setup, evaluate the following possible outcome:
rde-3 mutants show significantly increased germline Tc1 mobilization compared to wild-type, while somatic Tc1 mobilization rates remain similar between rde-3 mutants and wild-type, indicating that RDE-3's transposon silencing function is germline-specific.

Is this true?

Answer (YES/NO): NO